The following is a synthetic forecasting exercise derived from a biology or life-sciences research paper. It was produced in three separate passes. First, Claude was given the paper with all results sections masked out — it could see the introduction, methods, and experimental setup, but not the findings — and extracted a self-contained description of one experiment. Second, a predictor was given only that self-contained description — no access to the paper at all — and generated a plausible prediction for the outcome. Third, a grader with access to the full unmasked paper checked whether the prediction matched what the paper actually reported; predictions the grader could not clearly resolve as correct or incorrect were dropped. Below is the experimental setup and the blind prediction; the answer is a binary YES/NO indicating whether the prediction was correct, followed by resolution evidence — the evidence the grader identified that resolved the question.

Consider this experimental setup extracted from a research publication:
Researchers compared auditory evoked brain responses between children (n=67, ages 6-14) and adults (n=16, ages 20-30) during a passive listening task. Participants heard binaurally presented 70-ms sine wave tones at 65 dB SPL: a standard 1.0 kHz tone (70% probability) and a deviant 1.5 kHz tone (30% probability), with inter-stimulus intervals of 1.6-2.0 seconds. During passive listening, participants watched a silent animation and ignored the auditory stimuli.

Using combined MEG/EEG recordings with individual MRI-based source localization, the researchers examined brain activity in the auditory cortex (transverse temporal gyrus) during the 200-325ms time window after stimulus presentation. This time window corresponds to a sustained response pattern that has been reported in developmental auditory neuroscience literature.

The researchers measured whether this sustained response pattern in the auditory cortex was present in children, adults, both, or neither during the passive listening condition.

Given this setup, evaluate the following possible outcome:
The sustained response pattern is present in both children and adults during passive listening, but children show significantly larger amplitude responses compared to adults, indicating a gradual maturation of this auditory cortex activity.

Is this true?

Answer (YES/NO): NO